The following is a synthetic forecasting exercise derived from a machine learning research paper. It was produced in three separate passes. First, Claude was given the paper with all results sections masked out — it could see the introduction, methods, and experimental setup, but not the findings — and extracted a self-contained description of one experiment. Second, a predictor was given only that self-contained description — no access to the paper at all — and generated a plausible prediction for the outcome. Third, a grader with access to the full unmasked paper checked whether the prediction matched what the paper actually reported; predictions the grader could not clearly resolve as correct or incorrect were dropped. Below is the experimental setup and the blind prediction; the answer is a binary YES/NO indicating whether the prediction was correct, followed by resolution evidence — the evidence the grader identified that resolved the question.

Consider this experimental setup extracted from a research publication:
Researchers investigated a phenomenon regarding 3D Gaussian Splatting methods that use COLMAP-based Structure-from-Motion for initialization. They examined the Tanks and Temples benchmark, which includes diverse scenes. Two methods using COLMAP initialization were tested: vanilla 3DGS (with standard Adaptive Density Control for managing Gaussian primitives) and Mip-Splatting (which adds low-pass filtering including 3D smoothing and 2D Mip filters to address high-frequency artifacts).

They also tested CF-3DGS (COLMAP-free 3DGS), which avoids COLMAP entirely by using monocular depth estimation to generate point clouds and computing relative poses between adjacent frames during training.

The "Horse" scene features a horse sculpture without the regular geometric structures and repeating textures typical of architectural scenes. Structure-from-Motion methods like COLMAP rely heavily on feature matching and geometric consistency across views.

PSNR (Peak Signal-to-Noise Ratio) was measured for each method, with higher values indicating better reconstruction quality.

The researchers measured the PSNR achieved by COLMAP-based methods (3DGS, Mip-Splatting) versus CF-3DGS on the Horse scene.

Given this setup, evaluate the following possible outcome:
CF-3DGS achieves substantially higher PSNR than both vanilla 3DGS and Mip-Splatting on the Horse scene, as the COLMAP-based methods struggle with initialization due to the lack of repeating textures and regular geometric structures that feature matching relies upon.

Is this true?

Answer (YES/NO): YES